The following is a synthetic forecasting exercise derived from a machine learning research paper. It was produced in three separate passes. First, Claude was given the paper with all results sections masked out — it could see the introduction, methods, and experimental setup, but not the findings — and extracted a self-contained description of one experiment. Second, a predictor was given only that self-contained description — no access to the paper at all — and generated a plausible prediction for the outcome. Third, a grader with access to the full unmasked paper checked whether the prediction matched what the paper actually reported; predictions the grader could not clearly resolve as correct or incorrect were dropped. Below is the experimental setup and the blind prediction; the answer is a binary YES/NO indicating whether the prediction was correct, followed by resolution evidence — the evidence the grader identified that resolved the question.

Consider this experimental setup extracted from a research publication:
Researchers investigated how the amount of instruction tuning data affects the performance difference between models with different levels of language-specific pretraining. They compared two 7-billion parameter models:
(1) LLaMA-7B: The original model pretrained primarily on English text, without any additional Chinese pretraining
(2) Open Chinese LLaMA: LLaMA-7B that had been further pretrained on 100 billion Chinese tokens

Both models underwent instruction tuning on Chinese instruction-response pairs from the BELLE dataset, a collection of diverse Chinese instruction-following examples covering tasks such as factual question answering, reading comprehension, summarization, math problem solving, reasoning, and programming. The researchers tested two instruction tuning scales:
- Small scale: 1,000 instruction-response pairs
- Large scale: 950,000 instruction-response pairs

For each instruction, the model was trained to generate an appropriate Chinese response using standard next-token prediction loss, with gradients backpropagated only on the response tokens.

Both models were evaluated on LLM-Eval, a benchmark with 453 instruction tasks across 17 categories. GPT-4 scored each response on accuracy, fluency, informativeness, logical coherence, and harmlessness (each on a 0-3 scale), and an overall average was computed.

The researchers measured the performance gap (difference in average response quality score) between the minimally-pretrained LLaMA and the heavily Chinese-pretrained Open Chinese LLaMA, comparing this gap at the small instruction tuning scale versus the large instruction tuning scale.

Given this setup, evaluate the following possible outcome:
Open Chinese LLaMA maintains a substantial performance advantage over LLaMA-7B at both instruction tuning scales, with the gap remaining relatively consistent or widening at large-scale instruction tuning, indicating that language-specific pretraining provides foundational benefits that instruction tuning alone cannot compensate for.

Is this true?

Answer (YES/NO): NO